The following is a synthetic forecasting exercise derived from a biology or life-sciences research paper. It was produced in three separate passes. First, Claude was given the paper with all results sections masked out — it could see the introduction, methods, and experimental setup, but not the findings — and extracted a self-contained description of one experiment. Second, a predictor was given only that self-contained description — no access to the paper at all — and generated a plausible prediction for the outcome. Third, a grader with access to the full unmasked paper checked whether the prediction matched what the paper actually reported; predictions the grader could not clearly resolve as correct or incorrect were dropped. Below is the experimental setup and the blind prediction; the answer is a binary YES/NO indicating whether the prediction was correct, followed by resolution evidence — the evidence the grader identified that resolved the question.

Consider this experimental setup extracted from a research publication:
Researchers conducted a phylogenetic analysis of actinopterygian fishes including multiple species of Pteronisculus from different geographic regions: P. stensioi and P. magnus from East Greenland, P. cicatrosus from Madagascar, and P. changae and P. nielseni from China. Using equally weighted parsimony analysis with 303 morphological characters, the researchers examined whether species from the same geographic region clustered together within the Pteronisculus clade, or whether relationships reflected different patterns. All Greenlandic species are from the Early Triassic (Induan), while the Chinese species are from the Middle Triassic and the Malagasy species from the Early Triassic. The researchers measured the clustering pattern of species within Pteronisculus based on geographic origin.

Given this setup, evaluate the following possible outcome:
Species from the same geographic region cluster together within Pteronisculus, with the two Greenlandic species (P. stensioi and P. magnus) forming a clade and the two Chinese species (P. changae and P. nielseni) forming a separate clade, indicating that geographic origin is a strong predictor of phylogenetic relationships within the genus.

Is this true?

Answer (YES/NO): NO